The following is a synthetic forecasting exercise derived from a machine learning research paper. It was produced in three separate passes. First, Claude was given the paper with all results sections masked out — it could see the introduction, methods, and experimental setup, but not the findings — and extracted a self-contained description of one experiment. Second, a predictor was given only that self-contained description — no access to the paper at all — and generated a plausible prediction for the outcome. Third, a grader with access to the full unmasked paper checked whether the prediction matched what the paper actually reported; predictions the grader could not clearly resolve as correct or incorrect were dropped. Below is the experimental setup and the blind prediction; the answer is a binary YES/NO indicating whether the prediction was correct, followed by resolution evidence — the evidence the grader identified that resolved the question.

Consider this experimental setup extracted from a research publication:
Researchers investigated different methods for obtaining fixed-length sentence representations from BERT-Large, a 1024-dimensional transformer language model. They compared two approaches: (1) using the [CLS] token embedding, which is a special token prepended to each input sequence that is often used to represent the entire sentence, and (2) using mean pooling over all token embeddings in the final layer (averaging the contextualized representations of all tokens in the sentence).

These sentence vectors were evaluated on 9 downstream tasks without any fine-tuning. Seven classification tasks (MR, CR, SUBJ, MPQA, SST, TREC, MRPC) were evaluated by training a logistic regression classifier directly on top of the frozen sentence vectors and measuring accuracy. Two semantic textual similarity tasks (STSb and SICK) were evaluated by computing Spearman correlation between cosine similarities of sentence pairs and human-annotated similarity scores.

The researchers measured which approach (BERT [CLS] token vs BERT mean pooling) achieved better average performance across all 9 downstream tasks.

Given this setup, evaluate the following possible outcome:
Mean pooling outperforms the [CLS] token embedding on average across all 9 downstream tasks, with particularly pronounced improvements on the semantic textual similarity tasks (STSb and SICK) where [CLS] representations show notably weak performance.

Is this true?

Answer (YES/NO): YES